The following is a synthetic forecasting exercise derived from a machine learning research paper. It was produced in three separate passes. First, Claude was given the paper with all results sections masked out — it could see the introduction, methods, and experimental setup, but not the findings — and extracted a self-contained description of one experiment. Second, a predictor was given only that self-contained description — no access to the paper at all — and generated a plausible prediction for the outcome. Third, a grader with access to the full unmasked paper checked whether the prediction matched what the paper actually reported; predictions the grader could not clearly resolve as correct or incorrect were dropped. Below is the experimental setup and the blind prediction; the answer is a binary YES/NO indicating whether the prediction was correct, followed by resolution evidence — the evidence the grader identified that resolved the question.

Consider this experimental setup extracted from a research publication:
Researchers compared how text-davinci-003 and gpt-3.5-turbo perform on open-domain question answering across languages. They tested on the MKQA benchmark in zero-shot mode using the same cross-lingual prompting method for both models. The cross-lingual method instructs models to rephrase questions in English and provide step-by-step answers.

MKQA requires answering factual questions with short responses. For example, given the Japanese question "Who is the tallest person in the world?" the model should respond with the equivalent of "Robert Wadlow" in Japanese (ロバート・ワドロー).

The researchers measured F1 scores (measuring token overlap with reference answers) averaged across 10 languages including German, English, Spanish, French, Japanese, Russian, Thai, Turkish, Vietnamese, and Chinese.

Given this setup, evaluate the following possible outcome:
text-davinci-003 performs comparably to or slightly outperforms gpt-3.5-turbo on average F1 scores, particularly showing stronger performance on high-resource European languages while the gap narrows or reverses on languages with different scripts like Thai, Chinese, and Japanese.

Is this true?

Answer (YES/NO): NO